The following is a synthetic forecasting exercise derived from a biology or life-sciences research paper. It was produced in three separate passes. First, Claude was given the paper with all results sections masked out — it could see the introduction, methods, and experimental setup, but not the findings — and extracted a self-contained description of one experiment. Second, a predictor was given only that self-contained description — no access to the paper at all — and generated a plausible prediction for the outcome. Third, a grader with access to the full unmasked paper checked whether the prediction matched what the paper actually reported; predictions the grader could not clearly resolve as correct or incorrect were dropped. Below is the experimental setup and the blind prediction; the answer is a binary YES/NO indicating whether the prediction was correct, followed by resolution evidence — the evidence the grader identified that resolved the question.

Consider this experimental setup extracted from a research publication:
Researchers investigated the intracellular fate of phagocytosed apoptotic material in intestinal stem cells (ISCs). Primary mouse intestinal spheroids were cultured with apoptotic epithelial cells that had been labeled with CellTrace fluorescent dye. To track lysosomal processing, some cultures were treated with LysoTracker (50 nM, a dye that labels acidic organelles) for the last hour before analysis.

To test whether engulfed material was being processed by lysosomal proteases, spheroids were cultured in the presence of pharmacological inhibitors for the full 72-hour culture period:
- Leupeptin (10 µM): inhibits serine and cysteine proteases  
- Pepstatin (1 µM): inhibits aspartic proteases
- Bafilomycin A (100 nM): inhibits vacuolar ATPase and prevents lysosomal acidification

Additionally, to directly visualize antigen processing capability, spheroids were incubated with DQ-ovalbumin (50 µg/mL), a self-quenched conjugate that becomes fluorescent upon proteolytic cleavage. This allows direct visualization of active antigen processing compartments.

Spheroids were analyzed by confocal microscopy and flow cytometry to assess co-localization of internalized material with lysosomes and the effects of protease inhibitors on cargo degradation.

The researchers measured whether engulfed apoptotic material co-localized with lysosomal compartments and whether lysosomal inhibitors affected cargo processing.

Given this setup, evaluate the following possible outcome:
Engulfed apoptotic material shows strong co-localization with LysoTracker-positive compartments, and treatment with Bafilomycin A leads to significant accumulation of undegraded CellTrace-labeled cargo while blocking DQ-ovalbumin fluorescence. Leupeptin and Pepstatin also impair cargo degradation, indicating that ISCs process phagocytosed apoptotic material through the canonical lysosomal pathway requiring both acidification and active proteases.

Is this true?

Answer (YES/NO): NO